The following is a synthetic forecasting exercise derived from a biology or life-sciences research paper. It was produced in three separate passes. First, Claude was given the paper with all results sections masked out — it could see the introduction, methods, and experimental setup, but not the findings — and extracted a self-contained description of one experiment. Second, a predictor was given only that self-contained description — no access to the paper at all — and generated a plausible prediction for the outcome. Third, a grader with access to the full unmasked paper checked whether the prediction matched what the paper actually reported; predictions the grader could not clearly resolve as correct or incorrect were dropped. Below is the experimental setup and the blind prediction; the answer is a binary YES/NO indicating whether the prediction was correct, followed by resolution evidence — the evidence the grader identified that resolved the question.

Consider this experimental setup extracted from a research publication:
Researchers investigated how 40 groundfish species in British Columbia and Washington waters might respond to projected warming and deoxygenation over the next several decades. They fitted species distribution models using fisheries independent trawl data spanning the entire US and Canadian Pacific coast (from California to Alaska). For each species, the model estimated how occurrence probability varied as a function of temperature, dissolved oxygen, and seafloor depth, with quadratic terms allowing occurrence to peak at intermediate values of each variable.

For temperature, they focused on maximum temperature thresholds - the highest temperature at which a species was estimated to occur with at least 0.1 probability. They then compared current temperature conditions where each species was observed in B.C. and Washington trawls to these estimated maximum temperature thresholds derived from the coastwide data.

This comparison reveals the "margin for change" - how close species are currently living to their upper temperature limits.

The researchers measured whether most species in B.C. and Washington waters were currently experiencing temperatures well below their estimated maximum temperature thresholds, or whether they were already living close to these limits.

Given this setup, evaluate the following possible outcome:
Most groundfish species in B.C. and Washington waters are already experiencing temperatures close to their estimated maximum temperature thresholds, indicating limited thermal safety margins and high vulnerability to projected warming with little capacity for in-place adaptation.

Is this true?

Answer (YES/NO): NO